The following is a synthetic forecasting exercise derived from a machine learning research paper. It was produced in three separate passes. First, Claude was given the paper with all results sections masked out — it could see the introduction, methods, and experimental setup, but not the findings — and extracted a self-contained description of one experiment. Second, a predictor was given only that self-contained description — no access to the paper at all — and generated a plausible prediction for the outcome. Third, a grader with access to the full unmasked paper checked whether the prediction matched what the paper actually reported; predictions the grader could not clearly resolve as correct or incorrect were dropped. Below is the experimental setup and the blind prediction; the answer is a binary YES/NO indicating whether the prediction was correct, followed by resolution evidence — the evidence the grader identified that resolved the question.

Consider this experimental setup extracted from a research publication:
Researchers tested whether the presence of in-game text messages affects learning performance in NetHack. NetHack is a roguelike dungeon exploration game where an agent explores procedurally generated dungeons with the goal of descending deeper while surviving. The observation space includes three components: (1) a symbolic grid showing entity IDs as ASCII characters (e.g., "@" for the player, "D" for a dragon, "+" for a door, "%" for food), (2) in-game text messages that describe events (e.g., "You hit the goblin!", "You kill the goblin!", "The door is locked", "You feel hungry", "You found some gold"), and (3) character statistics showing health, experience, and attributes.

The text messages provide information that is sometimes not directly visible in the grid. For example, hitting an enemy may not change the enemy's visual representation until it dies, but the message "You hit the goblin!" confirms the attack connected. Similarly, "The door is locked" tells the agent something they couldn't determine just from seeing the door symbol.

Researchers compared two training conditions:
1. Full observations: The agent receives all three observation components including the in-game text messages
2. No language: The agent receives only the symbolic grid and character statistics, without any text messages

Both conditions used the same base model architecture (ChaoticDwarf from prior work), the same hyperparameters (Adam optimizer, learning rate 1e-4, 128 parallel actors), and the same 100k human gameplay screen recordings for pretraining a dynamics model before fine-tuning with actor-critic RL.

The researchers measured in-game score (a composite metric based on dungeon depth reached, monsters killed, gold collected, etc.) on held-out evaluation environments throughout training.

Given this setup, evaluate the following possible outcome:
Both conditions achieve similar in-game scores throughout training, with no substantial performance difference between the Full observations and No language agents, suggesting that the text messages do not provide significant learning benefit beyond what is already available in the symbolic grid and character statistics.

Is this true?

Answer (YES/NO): NO